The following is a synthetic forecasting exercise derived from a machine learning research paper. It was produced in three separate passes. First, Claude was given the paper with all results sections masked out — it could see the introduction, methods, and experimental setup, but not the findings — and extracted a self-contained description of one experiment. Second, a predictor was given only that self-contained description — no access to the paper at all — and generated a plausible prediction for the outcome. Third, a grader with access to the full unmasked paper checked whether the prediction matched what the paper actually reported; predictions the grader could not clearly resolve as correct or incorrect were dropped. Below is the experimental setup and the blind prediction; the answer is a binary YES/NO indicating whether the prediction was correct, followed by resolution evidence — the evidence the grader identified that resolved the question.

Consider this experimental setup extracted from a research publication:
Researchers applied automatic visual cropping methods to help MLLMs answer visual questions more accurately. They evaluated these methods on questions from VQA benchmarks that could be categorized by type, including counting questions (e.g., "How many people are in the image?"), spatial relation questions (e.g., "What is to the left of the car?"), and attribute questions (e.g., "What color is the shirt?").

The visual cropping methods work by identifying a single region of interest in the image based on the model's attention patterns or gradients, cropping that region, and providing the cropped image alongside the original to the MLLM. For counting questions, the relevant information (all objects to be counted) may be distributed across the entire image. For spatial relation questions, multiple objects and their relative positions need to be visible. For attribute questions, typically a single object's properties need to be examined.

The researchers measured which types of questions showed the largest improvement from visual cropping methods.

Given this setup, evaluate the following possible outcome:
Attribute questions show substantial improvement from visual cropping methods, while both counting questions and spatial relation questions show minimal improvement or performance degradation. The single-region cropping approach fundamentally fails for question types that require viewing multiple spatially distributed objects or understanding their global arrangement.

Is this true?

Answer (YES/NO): YES